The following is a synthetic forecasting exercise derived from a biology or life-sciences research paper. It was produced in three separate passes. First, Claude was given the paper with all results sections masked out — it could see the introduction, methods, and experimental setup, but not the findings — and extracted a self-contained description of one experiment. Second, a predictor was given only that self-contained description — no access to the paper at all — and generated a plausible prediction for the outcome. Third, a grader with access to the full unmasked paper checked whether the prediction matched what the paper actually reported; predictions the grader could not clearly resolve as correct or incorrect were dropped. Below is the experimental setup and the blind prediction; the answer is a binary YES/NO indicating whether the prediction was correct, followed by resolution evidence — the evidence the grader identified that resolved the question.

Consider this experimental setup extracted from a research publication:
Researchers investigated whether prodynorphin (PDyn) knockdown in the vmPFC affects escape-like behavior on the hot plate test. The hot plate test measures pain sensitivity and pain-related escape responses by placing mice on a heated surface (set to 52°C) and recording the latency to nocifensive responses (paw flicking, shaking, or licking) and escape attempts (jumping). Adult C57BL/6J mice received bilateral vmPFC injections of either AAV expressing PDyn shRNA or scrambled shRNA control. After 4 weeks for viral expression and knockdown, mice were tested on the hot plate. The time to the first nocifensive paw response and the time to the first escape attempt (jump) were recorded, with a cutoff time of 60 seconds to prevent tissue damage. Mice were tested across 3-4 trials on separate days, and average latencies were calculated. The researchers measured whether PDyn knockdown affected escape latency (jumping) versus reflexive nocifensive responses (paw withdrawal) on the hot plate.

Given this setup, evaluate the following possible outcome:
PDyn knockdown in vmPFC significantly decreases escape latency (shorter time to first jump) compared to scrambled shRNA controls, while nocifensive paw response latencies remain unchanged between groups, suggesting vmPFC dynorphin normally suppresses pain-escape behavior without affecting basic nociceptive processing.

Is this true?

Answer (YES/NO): NO